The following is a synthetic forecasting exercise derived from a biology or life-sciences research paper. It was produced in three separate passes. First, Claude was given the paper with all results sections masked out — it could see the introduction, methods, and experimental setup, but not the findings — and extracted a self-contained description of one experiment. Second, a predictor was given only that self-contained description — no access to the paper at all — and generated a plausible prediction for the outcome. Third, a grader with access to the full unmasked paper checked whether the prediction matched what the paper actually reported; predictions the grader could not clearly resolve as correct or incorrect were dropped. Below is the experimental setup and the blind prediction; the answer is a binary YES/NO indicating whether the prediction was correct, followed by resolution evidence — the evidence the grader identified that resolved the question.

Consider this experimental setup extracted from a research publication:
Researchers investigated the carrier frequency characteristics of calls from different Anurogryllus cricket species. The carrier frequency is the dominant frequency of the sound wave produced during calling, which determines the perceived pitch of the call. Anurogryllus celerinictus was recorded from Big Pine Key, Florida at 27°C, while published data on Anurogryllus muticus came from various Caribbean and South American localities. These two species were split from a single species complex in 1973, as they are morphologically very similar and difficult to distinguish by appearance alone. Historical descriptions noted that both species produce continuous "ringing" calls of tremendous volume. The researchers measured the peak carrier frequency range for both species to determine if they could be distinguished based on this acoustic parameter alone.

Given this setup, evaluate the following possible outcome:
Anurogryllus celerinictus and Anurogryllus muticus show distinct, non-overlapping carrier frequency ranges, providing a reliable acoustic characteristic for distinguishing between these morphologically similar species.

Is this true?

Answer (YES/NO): NO